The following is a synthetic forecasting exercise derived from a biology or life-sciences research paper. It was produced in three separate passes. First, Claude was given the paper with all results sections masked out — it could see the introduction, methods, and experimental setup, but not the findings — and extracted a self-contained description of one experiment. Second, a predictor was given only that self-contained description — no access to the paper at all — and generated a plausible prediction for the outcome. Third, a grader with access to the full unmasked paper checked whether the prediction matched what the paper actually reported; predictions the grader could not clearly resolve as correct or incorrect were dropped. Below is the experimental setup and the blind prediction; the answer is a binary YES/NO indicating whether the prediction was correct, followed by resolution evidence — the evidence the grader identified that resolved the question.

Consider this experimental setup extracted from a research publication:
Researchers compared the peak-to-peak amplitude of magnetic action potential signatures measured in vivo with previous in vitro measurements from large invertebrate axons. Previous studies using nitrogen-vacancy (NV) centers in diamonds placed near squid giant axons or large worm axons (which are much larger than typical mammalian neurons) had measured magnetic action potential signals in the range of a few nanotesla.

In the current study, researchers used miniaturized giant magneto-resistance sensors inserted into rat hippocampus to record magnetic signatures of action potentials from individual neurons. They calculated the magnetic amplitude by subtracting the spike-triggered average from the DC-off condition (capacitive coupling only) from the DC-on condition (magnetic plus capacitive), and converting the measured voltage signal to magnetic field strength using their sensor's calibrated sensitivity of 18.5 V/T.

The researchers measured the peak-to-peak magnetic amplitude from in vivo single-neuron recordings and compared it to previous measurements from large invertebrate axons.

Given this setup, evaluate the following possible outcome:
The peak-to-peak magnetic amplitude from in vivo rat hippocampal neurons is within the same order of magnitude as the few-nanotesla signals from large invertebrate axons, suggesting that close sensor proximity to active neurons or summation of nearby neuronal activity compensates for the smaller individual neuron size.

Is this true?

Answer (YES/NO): YES